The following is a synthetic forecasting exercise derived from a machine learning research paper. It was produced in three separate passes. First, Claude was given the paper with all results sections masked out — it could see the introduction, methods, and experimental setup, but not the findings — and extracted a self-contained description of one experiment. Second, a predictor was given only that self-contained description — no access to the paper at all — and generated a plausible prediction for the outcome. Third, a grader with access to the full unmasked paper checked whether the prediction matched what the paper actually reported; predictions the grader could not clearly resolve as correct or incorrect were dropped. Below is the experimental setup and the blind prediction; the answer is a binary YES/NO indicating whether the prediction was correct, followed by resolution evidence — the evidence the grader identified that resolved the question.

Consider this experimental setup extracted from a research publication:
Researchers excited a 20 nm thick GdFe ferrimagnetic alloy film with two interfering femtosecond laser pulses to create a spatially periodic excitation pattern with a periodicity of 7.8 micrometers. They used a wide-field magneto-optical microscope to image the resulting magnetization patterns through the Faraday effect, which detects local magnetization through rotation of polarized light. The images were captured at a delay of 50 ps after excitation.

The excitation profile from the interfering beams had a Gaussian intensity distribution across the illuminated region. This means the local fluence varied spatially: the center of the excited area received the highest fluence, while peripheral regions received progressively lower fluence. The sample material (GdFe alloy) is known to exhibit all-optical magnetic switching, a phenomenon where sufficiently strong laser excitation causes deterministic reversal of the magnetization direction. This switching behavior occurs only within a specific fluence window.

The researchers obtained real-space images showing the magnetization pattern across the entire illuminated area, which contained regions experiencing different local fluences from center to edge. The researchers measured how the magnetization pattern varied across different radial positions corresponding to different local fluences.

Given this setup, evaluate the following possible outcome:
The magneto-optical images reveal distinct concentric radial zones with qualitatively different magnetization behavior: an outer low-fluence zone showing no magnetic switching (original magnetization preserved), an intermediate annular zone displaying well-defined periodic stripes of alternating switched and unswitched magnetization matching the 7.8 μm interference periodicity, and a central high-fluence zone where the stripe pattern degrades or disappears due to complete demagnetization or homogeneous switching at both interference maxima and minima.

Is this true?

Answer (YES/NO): NO